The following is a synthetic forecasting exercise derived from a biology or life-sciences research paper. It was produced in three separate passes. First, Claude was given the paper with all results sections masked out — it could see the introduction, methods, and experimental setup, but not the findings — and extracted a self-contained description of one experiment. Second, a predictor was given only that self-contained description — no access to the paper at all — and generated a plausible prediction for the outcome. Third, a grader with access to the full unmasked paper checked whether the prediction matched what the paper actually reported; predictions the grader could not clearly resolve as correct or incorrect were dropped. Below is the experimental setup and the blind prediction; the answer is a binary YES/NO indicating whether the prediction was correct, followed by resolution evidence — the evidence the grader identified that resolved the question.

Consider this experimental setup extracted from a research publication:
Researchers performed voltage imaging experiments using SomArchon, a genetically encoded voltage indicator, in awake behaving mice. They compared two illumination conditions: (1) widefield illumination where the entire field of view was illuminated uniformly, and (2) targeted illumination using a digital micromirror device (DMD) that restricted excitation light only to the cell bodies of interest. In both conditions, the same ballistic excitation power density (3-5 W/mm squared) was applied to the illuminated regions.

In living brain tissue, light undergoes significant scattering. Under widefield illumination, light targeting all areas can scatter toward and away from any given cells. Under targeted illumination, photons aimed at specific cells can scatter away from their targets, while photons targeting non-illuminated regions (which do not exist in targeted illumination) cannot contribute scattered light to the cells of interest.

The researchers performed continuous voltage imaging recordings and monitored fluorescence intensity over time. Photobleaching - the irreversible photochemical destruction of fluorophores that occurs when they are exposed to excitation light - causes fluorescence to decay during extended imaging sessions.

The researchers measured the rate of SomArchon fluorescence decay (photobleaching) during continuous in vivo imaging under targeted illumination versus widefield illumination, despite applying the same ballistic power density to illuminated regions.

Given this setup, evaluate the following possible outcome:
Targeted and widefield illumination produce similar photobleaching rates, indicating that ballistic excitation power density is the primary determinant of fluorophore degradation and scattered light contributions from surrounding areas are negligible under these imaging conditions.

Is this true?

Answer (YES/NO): NO